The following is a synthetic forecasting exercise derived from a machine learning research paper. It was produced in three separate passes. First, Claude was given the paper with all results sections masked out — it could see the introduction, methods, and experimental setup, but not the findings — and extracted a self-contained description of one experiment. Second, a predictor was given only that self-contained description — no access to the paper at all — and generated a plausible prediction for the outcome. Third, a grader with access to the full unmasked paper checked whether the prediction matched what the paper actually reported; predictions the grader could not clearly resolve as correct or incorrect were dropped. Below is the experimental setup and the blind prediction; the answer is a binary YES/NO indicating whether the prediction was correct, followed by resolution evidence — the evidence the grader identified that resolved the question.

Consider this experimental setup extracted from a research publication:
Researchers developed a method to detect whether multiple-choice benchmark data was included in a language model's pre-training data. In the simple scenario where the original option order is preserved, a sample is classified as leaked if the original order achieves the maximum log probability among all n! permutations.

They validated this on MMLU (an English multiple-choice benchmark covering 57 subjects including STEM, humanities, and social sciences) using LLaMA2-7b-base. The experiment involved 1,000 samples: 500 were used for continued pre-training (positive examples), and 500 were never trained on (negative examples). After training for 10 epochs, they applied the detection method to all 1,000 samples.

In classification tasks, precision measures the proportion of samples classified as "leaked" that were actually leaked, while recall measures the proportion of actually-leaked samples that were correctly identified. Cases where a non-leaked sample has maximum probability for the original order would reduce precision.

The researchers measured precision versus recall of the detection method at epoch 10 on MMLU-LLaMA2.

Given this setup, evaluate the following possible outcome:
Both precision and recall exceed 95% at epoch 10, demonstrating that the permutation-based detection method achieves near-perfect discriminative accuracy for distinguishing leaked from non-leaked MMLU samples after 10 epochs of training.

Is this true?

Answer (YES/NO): NO